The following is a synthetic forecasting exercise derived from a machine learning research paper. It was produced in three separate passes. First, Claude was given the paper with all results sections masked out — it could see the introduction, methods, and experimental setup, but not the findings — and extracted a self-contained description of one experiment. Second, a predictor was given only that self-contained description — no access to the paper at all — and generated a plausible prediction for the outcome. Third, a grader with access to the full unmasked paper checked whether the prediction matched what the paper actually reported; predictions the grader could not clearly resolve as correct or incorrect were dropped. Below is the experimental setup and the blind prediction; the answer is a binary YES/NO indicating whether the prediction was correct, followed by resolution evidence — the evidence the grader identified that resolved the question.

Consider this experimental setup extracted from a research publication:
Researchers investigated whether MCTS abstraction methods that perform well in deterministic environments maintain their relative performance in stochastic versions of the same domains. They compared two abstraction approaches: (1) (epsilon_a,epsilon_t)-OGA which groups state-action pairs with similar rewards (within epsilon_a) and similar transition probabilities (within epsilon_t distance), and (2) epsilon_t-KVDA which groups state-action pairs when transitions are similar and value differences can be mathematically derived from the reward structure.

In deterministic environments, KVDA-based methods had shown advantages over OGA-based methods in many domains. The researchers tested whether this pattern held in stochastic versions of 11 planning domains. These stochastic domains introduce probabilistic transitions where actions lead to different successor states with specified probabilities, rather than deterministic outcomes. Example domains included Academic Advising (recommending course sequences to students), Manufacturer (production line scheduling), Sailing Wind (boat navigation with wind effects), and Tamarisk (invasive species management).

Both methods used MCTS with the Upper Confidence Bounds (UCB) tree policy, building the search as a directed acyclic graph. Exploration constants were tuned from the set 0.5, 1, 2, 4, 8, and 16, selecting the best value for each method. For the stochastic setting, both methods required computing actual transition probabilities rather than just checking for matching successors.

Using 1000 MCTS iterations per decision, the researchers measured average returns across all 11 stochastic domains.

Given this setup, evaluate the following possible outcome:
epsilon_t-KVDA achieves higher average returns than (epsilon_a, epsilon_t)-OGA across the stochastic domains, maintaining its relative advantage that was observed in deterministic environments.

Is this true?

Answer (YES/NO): NO